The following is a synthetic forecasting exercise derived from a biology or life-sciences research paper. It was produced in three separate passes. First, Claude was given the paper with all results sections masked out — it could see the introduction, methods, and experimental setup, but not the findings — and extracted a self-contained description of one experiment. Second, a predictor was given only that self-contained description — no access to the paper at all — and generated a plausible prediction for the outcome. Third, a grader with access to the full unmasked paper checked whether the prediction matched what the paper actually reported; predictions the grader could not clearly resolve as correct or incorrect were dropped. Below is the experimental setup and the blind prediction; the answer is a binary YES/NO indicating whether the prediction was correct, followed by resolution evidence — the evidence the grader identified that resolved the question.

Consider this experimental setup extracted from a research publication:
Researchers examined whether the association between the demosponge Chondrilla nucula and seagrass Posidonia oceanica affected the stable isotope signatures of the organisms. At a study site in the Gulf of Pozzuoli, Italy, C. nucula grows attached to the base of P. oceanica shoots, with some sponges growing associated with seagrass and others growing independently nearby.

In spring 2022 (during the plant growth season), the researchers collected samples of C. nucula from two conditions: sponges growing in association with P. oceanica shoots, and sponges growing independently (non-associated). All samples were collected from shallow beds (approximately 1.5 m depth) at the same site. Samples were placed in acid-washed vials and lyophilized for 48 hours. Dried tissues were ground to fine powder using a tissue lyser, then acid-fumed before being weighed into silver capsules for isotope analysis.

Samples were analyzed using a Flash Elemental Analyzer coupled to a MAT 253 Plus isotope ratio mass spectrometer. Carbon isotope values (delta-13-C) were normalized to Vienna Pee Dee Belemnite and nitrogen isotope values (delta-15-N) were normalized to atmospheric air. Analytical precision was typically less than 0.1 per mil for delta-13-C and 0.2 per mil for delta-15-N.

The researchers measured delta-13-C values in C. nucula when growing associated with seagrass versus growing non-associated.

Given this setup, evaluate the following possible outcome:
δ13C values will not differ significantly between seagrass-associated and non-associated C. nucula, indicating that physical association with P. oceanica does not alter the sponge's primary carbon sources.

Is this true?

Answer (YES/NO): YES